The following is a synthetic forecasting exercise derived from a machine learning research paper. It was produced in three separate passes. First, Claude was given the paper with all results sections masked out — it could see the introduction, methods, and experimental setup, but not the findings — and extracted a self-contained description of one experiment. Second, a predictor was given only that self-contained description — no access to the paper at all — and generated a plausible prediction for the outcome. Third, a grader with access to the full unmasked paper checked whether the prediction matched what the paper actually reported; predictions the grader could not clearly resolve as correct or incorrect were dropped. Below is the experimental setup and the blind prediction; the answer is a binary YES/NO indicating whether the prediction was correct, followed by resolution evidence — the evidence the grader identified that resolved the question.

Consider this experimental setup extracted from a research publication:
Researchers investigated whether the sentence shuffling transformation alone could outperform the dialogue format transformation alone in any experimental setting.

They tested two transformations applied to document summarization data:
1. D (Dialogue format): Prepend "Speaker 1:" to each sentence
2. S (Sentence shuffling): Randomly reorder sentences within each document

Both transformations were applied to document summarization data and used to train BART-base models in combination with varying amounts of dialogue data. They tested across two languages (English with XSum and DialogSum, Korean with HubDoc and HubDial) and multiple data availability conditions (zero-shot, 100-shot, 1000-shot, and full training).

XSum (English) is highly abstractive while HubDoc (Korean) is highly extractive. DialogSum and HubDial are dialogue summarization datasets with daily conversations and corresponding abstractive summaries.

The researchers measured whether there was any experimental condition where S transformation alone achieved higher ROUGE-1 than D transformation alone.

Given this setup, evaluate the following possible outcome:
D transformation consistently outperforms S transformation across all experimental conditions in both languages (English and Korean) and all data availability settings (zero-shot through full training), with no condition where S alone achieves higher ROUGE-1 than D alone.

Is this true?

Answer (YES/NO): NO